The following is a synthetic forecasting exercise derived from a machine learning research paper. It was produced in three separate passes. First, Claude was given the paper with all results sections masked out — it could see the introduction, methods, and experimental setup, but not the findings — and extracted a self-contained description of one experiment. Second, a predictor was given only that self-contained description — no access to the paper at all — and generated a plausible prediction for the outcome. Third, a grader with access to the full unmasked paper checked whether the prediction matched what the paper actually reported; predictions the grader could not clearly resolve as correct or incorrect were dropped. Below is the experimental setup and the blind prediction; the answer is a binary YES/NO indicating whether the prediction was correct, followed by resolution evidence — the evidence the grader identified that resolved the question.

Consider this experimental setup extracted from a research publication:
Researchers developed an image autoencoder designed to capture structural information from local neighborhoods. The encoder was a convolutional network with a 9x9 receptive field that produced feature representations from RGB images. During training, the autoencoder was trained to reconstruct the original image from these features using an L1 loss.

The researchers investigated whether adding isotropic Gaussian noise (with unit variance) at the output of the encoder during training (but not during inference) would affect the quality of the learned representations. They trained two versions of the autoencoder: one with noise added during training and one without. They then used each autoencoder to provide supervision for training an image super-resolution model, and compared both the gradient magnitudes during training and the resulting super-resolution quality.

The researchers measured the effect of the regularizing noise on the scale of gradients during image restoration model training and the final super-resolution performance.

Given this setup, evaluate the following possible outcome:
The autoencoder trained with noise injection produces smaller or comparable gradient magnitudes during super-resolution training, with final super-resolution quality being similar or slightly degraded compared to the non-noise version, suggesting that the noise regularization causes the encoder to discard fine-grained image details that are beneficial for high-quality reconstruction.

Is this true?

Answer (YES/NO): NO